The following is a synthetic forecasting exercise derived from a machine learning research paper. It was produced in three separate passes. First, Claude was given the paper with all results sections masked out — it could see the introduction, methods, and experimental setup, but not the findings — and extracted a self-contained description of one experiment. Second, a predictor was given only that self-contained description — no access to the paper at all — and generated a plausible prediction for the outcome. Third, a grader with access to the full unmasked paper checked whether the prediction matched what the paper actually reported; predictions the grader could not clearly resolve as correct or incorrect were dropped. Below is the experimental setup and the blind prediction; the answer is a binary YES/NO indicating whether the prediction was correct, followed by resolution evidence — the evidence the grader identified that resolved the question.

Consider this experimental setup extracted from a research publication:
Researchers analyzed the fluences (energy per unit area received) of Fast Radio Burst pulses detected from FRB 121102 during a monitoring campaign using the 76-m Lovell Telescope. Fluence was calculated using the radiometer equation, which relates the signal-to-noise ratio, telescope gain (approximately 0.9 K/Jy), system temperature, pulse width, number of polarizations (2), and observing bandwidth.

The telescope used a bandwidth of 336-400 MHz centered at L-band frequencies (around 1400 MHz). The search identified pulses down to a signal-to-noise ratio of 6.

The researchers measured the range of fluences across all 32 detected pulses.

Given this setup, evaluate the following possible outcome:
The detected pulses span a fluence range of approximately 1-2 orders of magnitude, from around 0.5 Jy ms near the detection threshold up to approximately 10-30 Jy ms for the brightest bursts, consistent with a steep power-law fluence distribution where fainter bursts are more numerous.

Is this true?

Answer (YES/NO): YES